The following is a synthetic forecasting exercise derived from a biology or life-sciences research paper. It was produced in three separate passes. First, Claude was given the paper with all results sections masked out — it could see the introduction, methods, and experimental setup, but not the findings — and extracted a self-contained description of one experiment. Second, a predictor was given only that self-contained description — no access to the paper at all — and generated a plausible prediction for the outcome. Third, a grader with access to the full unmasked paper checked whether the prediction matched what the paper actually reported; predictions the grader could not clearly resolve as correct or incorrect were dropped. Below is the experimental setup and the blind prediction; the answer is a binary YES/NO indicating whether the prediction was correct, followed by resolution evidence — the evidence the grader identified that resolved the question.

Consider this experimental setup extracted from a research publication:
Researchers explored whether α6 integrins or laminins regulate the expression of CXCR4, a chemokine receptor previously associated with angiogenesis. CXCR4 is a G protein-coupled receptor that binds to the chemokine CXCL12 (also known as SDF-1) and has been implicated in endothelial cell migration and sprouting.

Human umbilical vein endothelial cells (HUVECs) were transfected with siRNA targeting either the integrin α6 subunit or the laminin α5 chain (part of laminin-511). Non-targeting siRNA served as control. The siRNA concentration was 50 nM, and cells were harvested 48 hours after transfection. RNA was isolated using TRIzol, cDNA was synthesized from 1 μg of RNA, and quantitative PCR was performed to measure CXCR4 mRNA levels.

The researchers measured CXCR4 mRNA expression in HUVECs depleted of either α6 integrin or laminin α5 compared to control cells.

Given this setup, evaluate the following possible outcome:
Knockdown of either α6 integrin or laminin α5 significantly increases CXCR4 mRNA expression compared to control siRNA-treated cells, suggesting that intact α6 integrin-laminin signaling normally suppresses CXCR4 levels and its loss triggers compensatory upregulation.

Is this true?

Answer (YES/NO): NO